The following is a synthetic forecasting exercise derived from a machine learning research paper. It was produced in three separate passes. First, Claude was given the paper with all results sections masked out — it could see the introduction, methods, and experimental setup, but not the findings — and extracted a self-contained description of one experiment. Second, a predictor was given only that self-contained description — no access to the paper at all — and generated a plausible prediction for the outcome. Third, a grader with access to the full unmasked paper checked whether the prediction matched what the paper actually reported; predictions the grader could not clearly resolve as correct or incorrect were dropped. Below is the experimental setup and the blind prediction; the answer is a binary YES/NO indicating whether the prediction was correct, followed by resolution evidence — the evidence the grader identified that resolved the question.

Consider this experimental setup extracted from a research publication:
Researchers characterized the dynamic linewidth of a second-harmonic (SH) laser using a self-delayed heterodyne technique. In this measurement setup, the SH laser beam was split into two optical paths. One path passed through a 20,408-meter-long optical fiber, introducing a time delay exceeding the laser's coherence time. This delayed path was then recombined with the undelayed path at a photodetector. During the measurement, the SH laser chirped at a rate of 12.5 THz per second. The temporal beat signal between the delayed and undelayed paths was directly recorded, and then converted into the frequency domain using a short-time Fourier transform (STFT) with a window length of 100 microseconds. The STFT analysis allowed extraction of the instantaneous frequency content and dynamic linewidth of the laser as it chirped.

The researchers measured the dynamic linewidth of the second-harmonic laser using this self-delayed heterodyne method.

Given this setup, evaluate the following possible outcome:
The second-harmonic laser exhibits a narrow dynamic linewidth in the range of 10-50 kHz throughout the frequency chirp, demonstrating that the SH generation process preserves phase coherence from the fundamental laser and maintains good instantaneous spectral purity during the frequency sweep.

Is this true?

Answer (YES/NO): NO